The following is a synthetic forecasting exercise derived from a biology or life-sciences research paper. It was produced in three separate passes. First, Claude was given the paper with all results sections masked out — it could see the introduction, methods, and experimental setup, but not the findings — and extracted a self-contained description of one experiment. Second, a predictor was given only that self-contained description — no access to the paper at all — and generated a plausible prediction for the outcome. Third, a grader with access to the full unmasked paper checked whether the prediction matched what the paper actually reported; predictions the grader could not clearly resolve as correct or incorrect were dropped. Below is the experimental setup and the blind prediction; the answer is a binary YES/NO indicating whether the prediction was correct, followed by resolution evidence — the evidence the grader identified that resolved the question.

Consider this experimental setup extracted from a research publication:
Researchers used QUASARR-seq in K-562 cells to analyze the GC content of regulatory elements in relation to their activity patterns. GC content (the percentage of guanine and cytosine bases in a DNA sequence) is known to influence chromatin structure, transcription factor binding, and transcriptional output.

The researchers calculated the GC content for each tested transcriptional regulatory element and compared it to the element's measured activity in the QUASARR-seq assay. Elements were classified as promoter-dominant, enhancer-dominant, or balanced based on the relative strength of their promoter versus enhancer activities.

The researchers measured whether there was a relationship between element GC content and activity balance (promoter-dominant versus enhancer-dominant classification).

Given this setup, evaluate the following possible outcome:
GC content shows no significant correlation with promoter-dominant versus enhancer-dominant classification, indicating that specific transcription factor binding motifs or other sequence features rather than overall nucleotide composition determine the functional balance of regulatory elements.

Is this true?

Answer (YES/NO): NO